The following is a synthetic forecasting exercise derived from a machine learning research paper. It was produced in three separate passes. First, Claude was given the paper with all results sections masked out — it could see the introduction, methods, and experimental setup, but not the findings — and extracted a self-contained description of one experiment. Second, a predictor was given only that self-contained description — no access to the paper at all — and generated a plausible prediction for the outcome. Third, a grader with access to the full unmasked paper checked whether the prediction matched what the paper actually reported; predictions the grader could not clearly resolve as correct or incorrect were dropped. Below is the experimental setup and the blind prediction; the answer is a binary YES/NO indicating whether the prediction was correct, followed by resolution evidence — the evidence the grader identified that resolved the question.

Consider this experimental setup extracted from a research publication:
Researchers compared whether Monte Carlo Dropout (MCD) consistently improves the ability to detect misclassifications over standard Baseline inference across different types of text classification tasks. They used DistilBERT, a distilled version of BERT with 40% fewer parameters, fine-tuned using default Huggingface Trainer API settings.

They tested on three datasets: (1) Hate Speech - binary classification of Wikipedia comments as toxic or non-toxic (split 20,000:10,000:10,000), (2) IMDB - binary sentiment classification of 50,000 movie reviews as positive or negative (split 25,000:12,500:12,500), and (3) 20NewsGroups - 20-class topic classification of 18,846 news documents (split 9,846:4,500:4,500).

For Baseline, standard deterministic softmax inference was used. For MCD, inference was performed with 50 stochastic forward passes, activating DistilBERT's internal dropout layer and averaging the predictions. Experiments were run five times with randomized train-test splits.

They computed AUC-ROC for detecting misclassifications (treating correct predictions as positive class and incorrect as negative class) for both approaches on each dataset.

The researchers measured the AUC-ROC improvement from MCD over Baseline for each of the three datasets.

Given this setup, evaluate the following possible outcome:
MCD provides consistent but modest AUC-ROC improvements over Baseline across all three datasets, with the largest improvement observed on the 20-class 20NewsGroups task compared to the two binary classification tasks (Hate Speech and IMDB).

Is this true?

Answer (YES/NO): NO